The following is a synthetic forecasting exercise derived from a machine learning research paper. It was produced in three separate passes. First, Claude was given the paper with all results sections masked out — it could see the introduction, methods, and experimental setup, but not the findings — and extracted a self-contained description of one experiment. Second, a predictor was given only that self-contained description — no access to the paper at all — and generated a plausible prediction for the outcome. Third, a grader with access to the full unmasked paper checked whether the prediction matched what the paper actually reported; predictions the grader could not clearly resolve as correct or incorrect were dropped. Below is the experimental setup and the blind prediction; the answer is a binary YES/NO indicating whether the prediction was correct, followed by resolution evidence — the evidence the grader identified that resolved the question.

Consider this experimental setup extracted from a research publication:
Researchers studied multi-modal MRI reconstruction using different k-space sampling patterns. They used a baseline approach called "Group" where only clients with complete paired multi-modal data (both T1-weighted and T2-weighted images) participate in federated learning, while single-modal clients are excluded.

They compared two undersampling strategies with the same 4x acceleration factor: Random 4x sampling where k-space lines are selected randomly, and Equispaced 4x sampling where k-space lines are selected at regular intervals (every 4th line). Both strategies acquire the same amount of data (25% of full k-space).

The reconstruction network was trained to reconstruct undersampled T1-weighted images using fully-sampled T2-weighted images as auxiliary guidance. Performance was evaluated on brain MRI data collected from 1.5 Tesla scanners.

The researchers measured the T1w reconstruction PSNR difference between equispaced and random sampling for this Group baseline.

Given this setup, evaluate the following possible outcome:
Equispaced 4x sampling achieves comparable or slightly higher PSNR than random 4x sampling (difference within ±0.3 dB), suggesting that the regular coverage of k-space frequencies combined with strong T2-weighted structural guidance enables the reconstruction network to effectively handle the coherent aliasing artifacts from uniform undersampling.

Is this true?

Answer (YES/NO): NO